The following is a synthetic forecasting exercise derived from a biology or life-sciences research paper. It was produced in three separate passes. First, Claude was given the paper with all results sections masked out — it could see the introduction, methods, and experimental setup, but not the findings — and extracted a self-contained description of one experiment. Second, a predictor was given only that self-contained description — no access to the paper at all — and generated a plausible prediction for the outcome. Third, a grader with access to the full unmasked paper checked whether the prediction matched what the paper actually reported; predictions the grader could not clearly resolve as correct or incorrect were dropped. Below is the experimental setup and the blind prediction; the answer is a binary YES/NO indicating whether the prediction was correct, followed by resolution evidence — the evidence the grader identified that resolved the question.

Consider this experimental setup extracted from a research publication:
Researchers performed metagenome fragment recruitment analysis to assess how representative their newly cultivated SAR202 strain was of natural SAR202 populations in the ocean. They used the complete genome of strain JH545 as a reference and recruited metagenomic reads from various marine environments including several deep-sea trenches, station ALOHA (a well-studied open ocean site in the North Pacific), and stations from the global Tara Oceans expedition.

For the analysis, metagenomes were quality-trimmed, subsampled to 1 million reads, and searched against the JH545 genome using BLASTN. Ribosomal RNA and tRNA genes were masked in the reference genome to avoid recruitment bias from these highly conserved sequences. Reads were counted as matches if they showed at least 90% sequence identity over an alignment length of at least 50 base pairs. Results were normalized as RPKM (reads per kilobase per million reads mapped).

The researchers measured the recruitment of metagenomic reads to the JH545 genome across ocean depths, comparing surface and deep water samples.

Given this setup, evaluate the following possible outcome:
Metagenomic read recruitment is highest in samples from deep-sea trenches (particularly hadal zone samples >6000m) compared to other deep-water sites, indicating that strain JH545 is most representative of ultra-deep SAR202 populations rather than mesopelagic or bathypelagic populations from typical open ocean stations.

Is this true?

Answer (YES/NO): NO